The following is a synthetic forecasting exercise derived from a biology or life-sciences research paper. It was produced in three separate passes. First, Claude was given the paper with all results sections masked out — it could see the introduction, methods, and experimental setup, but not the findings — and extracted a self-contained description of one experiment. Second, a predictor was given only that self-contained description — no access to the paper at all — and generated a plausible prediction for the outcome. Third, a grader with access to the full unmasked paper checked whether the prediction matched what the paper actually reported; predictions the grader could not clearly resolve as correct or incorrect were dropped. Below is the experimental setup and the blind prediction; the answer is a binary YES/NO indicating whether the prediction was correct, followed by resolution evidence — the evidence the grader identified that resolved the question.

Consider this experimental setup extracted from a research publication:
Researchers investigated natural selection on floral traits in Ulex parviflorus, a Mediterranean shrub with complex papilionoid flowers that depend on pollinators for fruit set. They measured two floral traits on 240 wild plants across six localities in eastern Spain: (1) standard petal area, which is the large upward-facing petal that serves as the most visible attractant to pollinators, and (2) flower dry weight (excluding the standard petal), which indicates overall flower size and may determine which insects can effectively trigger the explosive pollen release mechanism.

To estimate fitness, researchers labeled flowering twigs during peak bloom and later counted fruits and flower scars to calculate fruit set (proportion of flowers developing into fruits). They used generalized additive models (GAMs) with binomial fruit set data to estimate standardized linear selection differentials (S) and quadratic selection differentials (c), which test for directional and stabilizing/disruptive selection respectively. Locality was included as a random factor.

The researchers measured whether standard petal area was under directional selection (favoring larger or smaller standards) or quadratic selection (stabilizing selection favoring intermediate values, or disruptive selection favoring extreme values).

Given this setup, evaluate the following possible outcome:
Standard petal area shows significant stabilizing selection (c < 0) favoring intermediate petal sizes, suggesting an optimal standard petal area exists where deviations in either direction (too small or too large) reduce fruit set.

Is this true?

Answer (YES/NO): YES